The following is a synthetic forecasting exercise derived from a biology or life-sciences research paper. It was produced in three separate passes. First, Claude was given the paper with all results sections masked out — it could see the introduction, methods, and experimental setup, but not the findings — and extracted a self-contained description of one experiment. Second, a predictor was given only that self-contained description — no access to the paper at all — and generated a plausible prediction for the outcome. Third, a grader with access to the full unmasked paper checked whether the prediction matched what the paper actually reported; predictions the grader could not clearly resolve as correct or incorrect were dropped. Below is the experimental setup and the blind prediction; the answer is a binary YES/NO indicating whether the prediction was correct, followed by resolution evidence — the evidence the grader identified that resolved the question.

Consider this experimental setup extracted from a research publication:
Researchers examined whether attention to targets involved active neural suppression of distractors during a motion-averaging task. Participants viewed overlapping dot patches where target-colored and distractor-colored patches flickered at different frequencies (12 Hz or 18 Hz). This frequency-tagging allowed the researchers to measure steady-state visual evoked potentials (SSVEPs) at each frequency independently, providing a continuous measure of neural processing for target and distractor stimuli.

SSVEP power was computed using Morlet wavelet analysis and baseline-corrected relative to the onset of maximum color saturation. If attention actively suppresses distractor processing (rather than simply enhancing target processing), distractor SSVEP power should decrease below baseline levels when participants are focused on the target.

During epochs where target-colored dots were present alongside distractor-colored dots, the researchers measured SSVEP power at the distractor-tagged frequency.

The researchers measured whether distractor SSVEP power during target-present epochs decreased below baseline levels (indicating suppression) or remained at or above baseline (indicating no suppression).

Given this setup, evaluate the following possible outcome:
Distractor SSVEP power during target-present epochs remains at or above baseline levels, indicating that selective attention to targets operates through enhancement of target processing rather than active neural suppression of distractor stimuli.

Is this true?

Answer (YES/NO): YES